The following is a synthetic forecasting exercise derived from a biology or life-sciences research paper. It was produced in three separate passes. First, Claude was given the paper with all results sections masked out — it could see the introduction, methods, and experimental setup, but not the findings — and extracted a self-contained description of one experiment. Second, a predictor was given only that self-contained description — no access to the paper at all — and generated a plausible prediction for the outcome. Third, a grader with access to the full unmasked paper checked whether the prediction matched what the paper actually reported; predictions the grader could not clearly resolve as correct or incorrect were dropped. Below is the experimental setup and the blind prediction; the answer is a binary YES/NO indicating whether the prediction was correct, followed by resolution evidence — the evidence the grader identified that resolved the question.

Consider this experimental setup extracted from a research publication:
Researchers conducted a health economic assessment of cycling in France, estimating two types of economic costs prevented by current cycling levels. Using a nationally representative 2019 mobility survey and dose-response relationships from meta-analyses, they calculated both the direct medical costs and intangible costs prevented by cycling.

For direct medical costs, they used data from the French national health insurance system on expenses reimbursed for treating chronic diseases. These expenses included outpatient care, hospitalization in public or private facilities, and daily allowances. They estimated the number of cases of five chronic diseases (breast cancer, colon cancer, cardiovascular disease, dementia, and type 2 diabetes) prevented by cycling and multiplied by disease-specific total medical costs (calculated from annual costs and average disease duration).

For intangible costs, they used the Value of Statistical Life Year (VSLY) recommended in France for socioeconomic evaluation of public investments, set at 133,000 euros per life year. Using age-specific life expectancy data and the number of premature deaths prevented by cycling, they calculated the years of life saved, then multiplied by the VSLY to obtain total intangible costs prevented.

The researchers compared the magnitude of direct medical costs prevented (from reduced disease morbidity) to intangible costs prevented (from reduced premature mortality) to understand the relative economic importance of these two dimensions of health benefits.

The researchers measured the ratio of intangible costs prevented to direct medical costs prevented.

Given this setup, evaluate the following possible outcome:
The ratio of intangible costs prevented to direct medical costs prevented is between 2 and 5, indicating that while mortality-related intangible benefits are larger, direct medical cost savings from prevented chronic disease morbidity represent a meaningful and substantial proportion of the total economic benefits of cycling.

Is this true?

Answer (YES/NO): NO